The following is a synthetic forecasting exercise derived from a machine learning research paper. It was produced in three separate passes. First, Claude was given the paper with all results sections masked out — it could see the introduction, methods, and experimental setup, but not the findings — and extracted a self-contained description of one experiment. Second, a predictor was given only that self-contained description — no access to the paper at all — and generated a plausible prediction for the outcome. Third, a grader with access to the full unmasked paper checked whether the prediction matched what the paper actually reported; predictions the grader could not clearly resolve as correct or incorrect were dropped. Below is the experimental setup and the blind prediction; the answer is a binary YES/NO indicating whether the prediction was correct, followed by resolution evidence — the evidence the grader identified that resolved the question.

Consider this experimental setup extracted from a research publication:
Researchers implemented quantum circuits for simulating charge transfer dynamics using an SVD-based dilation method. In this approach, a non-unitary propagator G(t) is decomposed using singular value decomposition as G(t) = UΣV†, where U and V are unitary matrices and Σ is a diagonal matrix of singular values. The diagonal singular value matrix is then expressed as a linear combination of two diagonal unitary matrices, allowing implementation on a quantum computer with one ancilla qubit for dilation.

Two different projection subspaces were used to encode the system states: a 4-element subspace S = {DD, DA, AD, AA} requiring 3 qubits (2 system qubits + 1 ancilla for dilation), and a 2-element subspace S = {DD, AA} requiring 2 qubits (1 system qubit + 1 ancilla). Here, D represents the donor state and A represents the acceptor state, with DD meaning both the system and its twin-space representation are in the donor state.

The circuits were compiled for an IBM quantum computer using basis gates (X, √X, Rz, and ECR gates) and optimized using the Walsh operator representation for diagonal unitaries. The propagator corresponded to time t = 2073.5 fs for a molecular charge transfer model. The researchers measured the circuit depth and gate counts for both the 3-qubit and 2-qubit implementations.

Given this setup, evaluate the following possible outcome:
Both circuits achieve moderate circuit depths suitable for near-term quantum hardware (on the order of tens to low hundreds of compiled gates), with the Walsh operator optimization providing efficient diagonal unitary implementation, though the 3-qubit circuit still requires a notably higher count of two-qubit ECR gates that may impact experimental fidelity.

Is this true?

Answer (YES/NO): YES